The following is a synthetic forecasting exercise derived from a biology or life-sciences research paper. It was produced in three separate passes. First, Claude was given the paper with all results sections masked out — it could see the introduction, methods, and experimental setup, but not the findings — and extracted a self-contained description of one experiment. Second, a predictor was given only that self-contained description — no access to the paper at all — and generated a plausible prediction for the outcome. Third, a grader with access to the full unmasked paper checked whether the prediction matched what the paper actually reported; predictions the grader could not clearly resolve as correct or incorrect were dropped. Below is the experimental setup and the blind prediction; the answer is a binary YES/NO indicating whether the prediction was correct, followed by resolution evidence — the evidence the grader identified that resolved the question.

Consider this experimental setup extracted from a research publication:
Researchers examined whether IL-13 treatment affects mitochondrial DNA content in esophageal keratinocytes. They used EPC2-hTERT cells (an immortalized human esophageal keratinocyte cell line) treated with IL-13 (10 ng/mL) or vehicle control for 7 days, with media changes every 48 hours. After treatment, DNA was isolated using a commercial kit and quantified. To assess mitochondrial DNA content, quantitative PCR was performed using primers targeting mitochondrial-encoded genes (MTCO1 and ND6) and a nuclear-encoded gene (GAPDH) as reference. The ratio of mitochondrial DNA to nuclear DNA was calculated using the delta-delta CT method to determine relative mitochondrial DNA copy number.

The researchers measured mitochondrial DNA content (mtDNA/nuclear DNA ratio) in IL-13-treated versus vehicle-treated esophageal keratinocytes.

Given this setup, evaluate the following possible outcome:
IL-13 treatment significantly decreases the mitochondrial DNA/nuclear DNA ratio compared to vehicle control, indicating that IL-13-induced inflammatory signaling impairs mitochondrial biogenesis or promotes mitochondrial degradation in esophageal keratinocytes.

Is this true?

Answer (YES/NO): NO